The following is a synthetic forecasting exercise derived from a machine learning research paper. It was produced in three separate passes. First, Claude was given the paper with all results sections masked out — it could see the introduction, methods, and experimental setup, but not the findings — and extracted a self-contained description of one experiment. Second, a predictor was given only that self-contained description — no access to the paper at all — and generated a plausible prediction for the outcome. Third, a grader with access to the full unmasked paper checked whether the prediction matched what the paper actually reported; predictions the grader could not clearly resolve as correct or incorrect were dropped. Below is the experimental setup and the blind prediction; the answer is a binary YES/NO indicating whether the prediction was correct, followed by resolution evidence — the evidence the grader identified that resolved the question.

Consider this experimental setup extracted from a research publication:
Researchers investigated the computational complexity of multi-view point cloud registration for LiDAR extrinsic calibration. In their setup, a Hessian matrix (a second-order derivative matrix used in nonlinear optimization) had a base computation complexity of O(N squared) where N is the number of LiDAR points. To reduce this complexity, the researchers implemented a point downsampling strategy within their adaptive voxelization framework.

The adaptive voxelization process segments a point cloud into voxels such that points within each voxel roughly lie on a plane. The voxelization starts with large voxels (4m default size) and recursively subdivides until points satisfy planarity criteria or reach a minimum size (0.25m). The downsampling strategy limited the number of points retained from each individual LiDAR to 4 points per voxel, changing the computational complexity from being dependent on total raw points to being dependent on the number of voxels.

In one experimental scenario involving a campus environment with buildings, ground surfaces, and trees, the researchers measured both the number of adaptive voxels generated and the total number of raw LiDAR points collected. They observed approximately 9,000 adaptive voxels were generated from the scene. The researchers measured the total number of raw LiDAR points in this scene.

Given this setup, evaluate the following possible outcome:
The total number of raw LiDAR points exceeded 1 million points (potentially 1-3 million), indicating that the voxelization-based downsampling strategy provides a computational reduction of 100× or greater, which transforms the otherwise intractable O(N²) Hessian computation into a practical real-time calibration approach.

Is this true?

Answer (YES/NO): NO